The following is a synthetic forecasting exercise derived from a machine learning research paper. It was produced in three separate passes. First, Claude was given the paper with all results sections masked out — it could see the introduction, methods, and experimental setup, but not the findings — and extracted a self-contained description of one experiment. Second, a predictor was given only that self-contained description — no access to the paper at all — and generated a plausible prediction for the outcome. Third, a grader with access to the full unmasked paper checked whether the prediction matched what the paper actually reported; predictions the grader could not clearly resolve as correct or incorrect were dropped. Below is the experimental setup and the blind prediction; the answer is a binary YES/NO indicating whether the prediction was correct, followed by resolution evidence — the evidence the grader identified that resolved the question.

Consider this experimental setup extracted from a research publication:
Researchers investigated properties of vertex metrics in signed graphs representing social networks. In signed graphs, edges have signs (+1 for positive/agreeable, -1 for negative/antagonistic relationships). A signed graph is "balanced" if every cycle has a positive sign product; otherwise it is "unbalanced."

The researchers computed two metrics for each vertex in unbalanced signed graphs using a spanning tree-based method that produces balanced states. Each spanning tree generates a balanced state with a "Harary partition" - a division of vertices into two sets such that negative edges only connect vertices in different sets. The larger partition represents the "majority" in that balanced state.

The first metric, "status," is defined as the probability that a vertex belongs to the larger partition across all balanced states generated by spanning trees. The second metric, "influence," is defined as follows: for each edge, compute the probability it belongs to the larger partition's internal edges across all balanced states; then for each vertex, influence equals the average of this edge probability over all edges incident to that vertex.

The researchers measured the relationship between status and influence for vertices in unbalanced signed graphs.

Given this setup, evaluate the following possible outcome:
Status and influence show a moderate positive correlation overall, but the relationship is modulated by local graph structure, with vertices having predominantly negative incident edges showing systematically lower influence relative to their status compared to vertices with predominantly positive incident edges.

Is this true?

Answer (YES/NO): NO